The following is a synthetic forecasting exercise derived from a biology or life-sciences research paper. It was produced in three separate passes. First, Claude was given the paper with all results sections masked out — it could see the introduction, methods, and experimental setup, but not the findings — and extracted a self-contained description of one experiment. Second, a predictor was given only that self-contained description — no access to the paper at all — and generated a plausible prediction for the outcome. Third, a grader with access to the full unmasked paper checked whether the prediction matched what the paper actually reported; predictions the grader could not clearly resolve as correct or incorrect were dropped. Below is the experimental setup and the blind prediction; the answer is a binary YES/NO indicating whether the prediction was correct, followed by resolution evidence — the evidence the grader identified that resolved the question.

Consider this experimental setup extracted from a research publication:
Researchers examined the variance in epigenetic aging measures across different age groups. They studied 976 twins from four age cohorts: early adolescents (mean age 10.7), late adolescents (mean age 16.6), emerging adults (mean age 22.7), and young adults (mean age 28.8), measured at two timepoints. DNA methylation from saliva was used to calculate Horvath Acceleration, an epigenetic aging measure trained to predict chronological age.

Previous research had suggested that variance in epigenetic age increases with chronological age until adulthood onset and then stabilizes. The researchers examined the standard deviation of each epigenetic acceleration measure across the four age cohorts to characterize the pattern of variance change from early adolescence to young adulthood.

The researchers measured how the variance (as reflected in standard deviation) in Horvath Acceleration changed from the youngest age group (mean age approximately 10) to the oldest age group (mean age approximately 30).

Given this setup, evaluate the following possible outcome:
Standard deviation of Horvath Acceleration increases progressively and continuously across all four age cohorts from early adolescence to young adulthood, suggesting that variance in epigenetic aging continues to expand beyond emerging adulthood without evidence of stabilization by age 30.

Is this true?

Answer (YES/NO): NO